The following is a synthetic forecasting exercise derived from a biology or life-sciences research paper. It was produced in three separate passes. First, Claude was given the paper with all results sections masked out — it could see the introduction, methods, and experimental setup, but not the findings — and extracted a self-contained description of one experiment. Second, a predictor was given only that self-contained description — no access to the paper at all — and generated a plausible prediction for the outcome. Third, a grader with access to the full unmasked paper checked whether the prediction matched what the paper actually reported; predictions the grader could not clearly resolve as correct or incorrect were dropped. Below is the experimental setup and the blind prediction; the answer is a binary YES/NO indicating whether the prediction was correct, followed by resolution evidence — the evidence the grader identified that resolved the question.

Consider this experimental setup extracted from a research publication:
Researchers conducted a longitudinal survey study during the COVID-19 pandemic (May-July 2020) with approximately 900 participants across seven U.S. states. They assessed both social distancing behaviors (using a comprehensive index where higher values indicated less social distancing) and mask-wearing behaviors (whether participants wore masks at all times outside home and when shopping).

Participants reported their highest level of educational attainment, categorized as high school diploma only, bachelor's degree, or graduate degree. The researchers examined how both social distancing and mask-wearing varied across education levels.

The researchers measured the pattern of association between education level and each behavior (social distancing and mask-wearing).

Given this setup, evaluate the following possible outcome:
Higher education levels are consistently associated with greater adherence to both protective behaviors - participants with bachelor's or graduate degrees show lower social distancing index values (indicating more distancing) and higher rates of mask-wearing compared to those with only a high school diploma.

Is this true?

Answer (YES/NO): NO